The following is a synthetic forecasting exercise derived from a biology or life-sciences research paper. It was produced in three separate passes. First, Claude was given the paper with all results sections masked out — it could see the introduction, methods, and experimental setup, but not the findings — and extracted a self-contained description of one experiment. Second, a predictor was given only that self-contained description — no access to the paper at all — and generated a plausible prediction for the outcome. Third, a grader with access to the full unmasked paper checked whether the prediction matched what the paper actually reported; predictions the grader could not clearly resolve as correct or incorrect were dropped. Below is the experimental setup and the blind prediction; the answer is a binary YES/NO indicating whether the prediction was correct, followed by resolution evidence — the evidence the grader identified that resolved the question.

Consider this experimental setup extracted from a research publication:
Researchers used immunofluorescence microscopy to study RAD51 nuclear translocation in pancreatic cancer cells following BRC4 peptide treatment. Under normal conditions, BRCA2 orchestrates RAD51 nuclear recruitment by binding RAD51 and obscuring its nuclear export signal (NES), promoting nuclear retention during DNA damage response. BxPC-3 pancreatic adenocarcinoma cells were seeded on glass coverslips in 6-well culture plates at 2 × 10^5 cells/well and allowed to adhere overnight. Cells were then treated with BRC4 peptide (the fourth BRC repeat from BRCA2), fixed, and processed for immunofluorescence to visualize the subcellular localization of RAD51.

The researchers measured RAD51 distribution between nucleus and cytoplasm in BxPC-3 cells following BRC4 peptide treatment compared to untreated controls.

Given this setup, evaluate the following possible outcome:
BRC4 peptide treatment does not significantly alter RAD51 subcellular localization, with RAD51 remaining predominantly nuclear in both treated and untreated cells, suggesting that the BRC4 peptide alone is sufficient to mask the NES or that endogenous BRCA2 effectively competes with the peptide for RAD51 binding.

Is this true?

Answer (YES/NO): NO